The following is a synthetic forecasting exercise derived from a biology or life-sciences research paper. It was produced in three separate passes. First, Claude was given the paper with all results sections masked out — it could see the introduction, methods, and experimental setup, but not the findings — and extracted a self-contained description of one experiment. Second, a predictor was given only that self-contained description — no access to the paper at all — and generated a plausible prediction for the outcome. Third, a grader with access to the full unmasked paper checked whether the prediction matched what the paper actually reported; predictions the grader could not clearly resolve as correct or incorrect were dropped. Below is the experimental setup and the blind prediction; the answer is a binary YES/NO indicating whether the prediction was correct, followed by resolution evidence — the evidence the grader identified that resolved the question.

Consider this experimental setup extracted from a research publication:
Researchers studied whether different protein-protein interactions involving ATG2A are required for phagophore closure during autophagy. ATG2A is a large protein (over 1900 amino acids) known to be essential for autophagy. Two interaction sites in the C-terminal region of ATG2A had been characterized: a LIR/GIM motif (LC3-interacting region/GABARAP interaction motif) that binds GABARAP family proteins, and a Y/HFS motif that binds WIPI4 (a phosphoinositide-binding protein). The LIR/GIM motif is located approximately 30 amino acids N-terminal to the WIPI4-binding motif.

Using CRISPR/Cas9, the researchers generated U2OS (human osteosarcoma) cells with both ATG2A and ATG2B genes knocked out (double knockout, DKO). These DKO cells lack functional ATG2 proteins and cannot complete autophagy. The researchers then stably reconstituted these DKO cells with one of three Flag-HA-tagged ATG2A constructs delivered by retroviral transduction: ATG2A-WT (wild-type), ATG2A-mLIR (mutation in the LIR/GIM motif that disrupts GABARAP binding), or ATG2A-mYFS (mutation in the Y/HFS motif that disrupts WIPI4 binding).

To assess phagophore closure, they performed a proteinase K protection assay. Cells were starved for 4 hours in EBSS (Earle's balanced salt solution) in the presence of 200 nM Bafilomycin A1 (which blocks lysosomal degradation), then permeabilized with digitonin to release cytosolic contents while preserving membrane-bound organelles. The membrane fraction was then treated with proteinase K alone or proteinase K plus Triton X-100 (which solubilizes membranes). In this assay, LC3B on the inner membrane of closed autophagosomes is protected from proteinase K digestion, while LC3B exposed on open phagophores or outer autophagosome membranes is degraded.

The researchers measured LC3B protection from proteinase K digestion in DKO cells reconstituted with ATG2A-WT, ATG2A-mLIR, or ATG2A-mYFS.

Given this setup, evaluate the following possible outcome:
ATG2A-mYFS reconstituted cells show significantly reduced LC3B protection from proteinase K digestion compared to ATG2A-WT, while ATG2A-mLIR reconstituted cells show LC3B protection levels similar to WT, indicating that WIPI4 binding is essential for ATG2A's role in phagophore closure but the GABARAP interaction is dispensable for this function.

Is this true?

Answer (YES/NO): NO